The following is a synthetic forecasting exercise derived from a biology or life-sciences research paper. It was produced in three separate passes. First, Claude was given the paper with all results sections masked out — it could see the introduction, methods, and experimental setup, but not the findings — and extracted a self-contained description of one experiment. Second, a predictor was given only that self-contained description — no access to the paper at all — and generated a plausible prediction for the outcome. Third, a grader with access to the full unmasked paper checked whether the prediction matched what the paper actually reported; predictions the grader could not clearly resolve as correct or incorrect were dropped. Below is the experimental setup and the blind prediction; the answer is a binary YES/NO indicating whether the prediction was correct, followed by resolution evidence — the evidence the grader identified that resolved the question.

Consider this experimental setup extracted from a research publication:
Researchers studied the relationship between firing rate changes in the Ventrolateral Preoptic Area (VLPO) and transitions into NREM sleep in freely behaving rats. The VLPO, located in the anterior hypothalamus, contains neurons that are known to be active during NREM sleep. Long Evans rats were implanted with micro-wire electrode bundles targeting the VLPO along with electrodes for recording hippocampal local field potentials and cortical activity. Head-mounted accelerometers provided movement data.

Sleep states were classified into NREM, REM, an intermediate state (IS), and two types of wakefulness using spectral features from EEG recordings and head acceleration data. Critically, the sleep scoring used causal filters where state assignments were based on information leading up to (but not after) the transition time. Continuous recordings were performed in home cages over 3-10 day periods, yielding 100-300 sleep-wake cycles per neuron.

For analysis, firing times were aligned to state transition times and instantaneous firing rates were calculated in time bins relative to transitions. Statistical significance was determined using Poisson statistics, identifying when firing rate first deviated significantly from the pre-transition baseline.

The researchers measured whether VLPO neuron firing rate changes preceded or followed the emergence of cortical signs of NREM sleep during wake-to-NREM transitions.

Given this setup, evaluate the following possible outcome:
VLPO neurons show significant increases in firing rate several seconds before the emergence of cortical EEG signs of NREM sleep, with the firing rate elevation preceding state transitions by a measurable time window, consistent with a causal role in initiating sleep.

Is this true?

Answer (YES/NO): YES